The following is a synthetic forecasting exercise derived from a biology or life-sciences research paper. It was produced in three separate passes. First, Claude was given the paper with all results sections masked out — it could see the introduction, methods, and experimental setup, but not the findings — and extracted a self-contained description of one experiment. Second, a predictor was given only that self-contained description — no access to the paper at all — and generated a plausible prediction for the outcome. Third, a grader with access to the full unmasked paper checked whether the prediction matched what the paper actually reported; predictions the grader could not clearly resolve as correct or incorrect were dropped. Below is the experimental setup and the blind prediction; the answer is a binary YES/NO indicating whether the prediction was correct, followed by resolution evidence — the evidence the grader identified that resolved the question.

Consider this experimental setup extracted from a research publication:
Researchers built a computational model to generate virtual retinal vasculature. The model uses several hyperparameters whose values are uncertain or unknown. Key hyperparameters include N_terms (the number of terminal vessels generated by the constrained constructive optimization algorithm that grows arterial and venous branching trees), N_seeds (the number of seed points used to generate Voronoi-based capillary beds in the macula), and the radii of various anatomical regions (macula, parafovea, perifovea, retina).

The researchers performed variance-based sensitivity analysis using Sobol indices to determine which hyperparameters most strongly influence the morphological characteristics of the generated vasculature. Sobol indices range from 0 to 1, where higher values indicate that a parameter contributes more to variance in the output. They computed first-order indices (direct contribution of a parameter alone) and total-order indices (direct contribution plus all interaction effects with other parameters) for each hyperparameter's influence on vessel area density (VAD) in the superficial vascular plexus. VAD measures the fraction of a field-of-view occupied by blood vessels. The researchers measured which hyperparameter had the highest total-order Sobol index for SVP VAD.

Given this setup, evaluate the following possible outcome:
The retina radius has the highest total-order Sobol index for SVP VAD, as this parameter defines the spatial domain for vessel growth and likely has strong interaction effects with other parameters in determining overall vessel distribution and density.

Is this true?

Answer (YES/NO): NO